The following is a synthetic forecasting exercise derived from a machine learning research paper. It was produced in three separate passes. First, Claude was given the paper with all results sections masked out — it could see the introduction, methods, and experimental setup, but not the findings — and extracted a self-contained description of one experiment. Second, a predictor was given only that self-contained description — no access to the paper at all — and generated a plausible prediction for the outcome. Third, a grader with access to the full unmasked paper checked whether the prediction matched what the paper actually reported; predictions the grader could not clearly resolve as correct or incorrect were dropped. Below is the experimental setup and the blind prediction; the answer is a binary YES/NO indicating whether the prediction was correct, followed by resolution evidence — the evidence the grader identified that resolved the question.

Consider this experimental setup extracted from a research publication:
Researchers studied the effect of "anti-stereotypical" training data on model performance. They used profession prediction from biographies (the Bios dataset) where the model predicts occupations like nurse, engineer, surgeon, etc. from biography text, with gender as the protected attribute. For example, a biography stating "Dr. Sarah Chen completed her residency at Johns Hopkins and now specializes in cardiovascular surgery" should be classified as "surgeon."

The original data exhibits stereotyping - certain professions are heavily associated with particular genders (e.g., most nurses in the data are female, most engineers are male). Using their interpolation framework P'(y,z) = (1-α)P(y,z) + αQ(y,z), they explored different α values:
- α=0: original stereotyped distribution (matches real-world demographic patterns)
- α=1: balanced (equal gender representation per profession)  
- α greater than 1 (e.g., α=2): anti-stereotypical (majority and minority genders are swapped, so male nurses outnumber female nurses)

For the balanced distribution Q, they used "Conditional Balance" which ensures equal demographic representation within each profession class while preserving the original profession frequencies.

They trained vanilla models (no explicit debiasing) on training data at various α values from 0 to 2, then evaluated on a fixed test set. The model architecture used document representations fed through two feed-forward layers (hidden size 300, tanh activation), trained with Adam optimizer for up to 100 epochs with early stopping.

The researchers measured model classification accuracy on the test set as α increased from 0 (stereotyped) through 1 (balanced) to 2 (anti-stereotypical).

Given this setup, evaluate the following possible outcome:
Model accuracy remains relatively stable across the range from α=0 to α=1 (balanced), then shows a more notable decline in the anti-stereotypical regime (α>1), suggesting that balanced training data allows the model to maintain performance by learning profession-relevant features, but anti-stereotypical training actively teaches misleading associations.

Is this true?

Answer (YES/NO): NO